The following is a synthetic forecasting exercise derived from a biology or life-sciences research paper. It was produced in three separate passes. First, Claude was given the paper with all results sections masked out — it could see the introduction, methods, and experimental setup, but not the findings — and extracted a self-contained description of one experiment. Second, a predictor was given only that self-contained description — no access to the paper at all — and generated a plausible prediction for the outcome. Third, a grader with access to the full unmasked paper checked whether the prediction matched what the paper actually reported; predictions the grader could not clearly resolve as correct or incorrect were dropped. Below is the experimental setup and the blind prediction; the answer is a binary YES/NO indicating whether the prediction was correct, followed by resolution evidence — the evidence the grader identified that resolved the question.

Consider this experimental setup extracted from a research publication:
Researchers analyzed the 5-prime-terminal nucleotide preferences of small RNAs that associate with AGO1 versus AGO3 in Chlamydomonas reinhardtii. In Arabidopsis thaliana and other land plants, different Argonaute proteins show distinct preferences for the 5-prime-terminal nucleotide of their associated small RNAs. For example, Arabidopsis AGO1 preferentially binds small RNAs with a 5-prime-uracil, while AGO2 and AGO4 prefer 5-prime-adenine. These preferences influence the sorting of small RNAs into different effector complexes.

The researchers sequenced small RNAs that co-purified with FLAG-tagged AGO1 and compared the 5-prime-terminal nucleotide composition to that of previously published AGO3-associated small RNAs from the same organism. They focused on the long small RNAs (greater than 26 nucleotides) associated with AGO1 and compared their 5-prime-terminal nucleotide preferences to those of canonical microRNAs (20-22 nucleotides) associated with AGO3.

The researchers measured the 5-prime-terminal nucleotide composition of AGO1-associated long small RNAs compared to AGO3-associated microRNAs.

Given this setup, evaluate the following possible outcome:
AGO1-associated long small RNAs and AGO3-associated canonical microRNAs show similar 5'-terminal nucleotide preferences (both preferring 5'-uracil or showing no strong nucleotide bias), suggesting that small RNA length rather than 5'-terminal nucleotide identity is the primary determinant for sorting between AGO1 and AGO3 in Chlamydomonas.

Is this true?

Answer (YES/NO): NO